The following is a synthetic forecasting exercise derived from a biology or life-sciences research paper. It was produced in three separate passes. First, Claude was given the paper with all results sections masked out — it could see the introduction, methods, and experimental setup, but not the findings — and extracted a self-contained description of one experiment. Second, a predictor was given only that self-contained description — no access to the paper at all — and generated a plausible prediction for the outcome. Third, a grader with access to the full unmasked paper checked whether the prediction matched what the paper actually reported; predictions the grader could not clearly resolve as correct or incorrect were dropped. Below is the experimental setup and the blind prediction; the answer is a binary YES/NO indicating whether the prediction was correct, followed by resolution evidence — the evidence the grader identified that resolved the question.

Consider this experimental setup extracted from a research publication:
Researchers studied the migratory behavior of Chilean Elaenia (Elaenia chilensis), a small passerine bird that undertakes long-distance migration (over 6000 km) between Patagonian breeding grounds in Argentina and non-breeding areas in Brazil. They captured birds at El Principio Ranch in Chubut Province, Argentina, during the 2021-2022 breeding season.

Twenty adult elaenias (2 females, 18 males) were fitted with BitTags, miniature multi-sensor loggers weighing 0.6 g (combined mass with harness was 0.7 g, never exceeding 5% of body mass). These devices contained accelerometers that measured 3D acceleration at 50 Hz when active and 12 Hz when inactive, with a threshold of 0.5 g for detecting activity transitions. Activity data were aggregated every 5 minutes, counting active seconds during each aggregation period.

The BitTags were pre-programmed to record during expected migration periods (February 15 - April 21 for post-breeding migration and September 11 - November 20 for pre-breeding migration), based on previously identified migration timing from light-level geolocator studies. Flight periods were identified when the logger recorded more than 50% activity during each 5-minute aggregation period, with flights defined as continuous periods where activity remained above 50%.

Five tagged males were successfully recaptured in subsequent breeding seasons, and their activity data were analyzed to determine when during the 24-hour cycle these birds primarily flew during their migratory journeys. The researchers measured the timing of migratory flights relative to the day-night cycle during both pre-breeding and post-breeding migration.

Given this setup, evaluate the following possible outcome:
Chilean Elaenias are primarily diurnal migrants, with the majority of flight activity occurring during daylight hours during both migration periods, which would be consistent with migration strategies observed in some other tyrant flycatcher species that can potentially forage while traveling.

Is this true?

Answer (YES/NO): NO